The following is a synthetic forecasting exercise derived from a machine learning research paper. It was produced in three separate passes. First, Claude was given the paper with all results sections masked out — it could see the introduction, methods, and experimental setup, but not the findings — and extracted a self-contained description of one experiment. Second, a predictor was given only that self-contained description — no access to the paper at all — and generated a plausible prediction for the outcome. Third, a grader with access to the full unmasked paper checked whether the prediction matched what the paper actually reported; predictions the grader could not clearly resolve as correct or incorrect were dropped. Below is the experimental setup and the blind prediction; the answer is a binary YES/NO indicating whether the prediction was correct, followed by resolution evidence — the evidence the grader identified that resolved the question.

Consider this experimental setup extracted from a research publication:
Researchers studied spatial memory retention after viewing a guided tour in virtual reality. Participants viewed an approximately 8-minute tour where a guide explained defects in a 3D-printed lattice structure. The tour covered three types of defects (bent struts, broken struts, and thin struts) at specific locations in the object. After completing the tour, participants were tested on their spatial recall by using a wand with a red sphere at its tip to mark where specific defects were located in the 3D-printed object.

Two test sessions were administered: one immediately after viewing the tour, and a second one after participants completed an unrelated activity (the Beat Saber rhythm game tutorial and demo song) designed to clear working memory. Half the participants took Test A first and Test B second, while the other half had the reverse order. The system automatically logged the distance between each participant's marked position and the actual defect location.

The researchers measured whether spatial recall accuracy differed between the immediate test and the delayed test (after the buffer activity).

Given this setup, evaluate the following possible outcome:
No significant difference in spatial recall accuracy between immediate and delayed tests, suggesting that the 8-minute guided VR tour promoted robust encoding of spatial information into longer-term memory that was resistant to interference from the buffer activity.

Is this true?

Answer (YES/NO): YES